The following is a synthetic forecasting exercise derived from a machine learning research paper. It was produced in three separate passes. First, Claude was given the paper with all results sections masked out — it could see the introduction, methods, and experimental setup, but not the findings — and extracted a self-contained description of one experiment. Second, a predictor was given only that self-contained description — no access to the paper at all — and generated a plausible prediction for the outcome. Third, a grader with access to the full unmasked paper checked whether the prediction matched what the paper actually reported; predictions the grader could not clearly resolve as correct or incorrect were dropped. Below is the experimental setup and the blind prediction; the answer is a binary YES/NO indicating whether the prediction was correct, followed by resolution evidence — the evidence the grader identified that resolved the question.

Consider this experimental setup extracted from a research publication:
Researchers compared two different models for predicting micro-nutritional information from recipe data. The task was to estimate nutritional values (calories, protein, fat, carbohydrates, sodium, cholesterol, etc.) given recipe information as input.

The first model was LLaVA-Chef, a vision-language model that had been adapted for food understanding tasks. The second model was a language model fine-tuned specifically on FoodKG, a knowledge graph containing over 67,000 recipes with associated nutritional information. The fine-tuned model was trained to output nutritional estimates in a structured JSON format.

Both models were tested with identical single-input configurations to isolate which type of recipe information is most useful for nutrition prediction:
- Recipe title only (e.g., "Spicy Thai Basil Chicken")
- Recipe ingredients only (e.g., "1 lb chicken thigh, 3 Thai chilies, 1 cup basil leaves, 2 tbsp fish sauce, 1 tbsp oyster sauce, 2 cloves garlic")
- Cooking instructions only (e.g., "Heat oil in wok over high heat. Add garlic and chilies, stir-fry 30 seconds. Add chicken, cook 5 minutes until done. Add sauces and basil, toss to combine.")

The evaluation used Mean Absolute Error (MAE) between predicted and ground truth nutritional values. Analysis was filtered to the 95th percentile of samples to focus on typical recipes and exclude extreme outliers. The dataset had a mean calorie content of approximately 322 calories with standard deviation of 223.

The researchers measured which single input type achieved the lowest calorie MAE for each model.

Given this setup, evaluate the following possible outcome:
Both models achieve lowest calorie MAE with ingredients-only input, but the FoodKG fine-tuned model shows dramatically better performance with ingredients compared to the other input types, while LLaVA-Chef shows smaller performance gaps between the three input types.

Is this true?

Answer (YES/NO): NO